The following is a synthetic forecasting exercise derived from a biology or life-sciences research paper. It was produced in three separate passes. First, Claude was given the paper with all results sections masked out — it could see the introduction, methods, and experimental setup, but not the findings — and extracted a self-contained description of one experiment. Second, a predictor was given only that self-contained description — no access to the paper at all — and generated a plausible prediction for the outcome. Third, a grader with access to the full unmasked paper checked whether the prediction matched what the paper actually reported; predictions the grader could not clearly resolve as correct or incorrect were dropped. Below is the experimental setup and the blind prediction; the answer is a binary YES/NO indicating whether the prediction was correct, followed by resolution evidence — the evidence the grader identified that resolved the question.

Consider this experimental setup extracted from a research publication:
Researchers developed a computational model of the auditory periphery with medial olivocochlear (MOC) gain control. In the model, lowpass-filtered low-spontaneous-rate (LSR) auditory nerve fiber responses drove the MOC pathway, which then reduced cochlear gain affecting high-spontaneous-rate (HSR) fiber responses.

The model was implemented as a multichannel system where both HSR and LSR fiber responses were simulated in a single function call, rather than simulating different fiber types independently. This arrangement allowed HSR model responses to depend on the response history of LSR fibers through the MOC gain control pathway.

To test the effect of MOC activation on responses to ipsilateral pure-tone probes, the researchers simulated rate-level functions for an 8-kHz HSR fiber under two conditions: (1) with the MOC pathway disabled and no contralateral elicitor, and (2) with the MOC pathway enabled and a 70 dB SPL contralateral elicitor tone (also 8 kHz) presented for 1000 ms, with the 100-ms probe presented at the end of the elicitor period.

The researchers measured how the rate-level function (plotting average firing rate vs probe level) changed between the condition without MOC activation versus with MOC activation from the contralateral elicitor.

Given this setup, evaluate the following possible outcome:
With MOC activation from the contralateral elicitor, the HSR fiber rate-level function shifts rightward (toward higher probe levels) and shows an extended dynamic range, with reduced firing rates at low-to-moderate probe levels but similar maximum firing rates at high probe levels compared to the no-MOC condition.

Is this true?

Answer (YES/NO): NO